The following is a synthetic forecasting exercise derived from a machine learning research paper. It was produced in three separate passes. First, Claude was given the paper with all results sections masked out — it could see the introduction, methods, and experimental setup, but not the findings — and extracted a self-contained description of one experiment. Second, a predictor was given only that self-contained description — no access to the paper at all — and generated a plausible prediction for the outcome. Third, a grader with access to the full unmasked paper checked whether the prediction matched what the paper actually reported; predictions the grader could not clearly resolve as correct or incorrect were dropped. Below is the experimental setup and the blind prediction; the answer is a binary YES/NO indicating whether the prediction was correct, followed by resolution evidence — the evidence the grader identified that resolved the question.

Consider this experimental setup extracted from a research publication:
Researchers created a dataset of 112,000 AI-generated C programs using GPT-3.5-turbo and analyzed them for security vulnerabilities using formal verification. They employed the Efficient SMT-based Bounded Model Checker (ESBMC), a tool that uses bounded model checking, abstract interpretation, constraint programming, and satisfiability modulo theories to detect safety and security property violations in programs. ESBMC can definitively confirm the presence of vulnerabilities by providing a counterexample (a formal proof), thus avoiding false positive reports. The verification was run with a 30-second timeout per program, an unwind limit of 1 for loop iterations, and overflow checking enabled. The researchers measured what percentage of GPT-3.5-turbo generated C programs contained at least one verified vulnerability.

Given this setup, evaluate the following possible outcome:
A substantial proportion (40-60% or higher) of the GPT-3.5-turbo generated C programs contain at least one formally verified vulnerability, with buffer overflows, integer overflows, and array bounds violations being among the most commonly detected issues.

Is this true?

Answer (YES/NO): YES